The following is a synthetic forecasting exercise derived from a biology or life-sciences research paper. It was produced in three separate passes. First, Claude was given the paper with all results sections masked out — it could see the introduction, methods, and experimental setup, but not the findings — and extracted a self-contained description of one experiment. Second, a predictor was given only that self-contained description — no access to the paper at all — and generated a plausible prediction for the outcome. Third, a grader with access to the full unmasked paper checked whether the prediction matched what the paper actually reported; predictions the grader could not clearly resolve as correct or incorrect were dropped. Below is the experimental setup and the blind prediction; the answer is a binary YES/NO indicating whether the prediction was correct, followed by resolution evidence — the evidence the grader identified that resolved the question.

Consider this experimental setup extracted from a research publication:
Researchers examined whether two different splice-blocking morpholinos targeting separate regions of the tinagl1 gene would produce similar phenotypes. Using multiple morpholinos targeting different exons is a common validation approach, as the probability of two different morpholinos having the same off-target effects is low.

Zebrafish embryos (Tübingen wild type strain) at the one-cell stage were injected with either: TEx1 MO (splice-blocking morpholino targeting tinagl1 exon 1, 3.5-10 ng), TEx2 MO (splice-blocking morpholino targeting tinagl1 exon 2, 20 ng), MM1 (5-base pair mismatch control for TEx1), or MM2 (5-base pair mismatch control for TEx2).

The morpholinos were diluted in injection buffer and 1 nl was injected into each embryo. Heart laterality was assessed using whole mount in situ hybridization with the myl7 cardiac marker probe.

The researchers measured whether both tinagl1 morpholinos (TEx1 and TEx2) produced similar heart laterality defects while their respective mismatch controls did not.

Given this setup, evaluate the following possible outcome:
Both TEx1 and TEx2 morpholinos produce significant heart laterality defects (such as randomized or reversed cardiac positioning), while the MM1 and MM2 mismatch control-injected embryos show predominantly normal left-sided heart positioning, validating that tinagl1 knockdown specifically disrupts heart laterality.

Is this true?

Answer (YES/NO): YES